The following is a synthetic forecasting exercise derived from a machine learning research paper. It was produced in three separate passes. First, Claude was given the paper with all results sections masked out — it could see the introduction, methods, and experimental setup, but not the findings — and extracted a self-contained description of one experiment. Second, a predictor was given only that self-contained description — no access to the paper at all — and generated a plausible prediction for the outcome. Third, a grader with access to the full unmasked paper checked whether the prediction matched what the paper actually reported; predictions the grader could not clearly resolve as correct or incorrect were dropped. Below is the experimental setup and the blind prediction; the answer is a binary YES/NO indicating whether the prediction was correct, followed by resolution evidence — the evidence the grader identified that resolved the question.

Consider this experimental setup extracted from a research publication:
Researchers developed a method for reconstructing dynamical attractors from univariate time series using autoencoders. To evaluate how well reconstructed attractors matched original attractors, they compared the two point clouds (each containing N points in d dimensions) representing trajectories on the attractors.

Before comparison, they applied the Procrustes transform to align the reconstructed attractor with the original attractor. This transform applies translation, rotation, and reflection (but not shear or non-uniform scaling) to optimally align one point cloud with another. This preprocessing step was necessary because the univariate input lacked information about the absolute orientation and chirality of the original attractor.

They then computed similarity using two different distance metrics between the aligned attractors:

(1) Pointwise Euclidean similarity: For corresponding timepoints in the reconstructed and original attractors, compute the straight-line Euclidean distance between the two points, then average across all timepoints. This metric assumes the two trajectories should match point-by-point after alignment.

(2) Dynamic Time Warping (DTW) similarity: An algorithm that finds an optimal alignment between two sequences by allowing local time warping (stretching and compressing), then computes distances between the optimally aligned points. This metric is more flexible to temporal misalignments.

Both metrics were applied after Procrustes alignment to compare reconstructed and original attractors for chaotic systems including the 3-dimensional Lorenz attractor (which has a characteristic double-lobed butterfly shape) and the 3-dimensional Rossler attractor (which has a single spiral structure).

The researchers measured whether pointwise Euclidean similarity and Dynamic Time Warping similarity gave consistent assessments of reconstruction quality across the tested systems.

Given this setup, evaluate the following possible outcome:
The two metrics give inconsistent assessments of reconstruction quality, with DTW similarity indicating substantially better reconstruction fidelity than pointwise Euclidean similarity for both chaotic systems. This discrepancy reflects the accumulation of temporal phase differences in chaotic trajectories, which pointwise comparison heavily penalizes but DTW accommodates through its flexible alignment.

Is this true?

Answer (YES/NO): NO